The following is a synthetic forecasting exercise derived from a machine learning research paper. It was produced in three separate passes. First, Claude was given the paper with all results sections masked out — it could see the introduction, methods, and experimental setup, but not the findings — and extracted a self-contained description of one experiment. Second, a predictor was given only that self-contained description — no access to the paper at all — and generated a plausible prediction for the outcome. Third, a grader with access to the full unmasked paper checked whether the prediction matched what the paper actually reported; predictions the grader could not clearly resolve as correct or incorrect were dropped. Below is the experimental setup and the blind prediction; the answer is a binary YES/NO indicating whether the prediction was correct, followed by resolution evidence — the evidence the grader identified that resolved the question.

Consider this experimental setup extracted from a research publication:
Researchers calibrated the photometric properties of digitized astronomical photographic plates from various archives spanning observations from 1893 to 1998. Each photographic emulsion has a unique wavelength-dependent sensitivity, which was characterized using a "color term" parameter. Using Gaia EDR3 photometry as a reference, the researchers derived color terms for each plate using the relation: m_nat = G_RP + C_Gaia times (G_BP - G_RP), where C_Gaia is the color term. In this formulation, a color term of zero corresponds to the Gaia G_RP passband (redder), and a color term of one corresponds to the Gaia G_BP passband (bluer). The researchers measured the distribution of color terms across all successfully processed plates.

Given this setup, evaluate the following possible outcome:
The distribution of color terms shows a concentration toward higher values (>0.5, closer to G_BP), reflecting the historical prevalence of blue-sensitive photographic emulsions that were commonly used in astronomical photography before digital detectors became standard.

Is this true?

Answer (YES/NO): NO